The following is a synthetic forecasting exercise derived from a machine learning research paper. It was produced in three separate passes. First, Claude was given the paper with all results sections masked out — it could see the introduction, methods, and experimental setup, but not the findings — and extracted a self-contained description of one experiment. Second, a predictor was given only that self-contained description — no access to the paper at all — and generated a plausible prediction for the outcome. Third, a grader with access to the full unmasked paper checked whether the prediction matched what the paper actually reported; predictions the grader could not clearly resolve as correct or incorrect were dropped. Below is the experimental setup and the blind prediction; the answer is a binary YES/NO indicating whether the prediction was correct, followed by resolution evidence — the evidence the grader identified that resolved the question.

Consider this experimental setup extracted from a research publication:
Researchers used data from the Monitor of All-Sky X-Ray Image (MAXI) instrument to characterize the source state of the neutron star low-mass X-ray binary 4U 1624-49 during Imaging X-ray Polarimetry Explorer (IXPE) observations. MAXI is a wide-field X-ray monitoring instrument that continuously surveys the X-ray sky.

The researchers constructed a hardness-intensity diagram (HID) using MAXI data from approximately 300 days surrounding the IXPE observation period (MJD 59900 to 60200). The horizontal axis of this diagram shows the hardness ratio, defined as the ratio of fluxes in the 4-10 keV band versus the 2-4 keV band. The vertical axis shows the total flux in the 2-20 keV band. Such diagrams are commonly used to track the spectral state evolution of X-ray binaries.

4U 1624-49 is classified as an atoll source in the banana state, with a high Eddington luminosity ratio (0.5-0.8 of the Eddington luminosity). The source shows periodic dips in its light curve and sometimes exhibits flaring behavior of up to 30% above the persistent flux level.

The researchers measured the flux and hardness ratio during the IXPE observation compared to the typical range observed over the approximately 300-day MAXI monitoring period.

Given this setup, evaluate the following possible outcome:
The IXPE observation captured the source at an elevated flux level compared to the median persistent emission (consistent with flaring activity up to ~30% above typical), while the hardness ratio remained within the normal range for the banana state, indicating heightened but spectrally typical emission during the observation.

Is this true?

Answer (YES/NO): NO